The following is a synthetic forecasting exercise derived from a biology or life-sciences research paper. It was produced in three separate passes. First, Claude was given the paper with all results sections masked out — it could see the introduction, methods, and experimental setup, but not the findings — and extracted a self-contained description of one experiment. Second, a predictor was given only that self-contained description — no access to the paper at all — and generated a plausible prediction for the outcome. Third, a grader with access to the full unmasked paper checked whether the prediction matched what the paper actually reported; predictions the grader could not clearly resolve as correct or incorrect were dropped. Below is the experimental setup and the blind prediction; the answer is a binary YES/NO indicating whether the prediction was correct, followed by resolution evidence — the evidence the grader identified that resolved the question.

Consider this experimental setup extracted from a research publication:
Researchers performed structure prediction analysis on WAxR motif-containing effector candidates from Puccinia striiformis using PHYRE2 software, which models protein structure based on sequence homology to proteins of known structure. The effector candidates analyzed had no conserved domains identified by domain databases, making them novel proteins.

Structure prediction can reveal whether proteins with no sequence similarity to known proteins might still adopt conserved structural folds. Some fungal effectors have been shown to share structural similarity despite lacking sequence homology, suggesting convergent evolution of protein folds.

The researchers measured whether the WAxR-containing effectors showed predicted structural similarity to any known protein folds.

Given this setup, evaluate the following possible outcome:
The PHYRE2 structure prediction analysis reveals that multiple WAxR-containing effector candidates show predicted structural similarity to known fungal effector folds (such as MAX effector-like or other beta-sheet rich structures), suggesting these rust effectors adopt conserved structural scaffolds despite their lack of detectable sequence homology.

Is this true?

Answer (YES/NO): NO